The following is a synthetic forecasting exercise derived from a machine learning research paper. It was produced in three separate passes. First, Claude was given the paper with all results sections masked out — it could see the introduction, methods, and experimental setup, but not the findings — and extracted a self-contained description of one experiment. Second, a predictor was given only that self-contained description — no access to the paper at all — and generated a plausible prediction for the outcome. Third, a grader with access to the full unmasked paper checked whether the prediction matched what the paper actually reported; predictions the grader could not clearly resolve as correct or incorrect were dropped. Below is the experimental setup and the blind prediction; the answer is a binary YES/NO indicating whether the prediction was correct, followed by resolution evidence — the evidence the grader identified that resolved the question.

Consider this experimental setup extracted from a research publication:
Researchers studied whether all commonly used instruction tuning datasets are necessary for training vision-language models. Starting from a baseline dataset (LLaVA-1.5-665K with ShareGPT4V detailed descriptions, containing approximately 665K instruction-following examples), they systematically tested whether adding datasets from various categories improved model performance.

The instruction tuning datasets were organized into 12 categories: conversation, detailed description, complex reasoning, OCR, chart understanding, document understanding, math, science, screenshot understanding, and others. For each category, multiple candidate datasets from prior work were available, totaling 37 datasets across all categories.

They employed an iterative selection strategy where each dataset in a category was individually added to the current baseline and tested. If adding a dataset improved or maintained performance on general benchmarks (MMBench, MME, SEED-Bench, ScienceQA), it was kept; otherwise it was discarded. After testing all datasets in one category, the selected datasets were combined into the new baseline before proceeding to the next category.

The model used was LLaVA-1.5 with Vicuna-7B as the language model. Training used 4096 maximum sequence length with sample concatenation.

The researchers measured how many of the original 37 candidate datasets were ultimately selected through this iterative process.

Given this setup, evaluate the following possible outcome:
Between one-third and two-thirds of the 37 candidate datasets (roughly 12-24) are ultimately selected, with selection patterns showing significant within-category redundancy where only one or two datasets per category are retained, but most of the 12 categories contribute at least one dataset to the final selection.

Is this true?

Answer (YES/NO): YES